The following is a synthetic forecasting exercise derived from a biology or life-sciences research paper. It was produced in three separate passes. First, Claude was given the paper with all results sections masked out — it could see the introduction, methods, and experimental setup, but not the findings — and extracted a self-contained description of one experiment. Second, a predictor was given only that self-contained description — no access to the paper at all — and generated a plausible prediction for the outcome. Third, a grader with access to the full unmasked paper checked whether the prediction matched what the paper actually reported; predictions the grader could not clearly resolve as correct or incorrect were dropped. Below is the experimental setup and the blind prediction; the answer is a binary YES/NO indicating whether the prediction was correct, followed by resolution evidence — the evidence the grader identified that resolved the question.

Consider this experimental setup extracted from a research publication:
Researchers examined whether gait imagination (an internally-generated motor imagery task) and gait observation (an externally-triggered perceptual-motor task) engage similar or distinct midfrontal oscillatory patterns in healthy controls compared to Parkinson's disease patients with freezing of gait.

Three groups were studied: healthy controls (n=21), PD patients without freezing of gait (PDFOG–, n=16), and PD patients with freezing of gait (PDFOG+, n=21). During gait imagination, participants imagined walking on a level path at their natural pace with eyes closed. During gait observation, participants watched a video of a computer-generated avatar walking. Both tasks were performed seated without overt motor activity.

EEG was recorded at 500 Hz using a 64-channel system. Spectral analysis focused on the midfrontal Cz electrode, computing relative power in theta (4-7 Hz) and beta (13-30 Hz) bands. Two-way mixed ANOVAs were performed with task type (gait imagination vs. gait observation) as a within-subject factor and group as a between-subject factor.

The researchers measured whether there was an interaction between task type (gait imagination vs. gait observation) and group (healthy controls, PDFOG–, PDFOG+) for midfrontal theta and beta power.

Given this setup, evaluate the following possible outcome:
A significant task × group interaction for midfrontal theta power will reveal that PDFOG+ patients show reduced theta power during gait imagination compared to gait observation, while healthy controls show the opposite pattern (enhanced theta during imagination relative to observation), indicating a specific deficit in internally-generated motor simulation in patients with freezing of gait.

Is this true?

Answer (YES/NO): NO